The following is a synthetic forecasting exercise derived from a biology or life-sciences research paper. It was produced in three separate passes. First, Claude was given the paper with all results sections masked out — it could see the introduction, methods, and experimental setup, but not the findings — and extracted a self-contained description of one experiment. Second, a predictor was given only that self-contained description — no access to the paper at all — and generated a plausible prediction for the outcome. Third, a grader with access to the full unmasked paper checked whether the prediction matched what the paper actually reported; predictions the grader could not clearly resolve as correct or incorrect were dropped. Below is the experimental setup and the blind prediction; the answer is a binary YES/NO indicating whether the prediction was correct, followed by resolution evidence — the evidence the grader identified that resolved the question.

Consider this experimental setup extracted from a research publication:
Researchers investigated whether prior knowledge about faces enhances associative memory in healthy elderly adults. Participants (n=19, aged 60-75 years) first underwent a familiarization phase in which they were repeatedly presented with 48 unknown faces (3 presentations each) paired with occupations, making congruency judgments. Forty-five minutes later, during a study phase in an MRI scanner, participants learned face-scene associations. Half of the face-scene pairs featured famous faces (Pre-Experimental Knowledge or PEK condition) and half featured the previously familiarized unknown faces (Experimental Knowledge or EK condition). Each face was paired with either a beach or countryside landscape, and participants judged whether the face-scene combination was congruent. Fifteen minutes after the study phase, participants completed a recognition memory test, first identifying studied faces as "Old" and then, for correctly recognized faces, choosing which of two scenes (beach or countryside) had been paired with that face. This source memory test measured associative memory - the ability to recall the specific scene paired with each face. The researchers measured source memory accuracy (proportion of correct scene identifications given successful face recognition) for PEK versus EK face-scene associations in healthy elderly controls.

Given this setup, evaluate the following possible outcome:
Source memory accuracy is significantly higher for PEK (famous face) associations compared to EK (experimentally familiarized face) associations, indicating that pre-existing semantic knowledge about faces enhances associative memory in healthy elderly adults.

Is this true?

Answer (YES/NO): YES